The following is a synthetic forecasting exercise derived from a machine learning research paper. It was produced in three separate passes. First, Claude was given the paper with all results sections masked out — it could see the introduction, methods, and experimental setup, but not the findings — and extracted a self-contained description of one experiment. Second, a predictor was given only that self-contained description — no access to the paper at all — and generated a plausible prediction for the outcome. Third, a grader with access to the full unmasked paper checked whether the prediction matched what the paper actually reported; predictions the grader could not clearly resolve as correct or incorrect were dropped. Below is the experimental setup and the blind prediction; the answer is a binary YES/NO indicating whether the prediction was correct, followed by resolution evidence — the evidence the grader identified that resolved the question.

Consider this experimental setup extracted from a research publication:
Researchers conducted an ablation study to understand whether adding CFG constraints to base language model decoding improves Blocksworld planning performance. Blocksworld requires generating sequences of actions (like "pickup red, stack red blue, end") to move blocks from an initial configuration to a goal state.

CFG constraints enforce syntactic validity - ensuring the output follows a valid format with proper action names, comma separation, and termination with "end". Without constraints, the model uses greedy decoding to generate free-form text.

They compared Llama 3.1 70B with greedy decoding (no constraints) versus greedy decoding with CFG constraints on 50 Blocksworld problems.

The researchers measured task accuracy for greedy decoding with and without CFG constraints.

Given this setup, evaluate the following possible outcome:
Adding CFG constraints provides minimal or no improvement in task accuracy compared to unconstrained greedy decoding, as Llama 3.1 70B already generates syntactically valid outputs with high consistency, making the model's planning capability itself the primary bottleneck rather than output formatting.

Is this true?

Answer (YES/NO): YES